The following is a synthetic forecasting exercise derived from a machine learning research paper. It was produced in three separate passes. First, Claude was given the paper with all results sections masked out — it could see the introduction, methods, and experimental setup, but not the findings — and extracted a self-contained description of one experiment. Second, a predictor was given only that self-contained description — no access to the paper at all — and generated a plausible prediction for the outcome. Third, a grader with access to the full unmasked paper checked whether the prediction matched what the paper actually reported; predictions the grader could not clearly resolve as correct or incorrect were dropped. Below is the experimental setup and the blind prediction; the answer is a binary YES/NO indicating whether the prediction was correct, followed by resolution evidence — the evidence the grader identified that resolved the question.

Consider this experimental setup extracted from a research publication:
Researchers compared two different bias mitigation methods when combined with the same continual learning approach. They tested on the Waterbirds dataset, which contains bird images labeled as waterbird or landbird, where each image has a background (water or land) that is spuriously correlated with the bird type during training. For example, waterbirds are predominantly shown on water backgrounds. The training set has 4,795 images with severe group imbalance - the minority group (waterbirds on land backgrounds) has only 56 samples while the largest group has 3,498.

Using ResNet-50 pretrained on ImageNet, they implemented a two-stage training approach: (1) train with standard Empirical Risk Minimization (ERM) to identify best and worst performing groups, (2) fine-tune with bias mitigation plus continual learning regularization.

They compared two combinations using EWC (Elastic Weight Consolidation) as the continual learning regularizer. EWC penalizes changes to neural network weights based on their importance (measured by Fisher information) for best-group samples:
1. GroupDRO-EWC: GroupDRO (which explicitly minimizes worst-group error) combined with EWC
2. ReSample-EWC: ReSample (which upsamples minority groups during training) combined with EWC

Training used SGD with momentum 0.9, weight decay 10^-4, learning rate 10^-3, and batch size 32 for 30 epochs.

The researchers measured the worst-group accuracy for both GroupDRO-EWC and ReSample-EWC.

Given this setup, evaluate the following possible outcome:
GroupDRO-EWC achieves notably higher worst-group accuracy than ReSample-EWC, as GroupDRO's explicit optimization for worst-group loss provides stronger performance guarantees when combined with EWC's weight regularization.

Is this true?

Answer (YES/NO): YES